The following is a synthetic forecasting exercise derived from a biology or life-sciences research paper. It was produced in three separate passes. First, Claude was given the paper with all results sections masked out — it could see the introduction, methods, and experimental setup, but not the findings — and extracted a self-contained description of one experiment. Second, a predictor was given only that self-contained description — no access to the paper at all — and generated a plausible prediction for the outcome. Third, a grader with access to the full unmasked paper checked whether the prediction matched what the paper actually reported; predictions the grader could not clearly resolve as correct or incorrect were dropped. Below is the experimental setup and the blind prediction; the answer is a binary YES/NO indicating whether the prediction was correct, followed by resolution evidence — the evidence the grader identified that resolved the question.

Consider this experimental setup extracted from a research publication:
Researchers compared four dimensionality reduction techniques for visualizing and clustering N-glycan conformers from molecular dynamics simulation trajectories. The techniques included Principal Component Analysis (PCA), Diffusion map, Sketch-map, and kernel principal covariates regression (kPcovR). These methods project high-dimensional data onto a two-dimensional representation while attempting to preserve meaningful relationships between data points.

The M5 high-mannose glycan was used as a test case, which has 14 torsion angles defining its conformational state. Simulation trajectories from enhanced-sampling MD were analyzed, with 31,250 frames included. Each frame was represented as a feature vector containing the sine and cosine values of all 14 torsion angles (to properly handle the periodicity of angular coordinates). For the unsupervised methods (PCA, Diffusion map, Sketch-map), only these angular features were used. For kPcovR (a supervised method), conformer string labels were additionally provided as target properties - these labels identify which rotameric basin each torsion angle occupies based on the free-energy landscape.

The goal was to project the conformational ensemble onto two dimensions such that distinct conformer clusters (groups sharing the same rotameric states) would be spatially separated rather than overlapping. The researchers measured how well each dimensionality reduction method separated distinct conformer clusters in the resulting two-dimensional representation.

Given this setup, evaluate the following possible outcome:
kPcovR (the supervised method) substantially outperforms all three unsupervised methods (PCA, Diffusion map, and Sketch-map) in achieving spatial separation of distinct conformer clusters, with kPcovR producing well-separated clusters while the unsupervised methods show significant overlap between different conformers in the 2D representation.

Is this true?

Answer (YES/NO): YES